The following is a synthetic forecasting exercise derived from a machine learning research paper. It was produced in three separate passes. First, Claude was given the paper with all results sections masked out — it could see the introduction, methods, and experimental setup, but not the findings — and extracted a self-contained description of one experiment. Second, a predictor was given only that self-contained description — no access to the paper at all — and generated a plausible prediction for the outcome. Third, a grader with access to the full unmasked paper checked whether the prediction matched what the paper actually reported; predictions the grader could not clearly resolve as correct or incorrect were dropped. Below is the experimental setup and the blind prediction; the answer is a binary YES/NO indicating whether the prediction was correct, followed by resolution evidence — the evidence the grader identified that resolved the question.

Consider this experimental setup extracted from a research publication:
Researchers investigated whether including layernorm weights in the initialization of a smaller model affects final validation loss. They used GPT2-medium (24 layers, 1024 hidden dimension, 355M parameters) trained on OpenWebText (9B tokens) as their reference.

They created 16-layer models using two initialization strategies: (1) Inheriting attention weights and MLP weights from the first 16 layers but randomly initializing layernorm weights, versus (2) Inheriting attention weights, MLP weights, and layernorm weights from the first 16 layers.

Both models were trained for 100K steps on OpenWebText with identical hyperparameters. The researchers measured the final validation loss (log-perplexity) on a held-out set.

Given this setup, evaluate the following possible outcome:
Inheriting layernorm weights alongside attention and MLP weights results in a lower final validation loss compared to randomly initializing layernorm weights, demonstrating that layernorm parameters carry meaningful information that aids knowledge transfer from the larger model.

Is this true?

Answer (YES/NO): NO